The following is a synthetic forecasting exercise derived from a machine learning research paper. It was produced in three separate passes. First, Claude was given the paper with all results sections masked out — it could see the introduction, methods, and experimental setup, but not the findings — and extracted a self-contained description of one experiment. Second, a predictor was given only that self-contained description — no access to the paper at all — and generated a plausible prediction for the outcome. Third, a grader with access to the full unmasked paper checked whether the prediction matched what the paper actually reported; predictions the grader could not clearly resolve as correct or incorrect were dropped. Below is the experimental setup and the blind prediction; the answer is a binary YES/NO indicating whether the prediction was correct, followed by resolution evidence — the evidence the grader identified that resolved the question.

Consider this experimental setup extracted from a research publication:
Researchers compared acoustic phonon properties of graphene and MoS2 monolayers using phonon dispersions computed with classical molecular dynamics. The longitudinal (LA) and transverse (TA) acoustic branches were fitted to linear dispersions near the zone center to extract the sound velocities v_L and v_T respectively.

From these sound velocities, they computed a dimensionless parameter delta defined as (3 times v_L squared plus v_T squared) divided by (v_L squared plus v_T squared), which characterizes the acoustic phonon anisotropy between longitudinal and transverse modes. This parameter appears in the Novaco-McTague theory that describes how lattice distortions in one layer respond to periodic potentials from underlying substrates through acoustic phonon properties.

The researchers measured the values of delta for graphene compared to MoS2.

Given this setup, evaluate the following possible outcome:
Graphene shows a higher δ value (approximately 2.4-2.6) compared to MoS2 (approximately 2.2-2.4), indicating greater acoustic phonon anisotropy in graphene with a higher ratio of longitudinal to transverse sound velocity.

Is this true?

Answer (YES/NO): NO